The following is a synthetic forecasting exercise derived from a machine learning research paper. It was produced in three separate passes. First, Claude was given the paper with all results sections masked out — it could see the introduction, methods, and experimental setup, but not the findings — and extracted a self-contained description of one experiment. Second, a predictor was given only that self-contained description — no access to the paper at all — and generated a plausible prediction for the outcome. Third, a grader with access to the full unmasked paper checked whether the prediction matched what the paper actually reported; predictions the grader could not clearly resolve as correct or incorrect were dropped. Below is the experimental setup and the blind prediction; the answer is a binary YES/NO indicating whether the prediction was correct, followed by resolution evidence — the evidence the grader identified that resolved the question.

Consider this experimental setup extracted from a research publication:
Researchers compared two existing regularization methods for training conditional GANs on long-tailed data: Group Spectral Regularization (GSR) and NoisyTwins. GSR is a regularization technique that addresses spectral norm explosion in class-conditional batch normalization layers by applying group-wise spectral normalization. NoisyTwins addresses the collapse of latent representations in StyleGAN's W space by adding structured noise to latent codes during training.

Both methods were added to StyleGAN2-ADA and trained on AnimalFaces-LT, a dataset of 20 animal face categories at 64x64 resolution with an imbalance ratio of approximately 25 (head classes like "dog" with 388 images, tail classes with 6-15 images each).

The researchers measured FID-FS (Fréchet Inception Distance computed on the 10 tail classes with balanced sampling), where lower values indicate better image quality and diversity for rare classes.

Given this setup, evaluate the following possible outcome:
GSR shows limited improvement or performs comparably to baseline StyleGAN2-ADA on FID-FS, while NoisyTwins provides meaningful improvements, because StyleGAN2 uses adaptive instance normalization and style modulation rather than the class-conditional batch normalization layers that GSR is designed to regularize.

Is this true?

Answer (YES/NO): NO